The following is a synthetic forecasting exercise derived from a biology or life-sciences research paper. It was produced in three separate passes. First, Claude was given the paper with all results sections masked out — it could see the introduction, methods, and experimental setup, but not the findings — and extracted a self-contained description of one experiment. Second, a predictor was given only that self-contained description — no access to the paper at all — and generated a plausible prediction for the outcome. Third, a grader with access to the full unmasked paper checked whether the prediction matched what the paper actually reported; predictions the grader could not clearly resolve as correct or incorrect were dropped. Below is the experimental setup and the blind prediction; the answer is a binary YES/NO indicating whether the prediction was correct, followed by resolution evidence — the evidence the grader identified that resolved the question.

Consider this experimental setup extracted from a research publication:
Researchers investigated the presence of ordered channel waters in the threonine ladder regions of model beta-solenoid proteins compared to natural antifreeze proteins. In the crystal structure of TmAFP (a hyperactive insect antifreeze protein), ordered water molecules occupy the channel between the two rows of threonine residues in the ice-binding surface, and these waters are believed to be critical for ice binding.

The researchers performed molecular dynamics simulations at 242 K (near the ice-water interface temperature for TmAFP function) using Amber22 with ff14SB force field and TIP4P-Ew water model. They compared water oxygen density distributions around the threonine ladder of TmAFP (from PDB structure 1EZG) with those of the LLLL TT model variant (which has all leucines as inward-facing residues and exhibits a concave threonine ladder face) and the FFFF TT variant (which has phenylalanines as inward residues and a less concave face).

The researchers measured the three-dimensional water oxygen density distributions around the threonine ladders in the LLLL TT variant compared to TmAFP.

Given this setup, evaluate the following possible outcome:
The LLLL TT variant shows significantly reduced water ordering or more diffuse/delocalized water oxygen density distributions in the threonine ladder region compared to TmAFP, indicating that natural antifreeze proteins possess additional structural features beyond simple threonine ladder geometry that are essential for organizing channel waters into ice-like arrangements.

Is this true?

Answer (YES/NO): YES